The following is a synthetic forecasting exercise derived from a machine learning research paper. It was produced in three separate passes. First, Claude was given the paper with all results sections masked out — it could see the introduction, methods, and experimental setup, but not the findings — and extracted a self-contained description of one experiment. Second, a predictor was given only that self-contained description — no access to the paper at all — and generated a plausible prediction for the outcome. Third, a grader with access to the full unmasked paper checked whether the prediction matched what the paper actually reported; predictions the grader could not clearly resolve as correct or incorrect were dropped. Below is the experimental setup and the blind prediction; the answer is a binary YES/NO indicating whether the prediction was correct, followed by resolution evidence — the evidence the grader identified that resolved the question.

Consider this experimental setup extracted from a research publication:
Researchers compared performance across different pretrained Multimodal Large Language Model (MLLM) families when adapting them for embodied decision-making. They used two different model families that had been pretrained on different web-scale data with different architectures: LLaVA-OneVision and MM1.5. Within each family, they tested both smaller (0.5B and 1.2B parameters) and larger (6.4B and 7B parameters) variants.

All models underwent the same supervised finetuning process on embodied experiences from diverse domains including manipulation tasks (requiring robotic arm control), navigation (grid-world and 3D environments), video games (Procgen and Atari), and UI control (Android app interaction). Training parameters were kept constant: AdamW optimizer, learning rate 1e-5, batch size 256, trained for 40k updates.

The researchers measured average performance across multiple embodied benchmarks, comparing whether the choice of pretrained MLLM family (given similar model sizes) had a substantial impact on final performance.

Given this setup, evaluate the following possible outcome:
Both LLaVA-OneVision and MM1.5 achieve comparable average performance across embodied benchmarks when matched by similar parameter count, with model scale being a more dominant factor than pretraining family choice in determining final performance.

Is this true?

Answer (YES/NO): YES